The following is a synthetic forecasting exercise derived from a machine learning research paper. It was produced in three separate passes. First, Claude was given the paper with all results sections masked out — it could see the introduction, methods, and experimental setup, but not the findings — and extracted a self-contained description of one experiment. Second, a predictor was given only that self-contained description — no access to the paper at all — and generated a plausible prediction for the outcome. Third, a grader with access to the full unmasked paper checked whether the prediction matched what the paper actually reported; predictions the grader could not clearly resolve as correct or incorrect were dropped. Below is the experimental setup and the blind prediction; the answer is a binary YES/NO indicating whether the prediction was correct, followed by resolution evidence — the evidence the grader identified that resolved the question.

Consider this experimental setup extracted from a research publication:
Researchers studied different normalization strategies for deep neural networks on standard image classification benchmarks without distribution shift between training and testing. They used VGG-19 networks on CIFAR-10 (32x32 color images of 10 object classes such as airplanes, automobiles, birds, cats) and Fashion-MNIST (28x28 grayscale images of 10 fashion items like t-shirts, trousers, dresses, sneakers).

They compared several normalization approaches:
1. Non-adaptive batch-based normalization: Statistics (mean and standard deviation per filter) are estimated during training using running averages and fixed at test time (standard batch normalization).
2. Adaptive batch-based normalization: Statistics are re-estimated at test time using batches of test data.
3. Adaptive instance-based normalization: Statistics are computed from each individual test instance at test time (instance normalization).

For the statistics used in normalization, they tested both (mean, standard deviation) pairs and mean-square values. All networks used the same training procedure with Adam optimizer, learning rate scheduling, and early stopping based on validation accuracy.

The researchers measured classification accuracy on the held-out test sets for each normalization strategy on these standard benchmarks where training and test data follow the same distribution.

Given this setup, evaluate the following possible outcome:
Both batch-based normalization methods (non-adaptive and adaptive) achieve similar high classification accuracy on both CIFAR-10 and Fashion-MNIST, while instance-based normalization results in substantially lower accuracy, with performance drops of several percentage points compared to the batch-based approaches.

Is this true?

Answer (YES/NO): NO